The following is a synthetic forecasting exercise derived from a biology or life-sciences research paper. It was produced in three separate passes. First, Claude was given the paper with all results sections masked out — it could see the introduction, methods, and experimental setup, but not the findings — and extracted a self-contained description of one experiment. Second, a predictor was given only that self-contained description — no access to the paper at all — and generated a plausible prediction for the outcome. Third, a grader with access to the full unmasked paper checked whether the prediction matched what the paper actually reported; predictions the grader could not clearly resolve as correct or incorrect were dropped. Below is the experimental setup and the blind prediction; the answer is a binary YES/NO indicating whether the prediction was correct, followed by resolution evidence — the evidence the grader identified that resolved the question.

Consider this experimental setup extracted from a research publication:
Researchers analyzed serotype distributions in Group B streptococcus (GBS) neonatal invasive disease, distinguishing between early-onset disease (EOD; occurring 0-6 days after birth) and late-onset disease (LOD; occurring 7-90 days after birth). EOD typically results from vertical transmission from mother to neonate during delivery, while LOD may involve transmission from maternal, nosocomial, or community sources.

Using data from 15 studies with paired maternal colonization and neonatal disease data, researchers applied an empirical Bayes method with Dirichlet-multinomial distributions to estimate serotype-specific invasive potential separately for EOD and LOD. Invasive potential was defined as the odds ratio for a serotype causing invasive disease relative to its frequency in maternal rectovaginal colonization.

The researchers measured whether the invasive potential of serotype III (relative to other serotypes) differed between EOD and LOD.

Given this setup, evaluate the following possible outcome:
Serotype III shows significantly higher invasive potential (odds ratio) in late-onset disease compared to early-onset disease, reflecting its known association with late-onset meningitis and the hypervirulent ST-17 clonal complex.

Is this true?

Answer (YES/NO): YES